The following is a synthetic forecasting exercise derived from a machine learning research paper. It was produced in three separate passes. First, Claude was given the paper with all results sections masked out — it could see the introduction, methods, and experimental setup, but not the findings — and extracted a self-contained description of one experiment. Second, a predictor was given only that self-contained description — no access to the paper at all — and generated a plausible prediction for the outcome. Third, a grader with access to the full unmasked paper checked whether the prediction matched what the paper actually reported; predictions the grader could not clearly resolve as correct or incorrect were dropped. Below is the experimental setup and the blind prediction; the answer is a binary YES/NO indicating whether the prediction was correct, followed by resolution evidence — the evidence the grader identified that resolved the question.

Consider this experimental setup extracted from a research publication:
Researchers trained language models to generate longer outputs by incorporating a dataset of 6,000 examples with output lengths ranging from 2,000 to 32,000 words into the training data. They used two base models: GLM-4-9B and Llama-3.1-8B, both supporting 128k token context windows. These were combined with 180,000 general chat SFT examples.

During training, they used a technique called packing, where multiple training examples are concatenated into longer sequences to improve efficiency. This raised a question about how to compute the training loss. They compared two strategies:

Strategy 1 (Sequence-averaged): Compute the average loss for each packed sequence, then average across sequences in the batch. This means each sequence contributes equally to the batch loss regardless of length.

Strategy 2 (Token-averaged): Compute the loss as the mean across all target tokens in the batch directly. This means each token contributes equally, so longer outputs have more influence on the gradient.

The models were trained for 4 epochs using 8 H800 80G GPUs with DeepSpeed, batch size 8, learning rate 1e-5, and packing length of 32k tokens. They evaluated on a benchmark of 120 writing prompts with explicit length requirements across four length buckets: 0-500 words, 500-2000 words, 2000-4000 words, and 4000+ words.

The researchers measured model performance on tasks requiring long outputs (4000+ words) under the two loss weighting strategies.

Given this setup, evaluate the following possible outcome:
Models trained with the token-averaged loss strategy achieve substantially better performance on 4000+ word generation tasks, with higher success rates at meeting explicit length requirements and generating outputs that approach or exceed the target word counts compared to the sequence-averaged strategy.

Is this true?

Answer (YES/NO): YES